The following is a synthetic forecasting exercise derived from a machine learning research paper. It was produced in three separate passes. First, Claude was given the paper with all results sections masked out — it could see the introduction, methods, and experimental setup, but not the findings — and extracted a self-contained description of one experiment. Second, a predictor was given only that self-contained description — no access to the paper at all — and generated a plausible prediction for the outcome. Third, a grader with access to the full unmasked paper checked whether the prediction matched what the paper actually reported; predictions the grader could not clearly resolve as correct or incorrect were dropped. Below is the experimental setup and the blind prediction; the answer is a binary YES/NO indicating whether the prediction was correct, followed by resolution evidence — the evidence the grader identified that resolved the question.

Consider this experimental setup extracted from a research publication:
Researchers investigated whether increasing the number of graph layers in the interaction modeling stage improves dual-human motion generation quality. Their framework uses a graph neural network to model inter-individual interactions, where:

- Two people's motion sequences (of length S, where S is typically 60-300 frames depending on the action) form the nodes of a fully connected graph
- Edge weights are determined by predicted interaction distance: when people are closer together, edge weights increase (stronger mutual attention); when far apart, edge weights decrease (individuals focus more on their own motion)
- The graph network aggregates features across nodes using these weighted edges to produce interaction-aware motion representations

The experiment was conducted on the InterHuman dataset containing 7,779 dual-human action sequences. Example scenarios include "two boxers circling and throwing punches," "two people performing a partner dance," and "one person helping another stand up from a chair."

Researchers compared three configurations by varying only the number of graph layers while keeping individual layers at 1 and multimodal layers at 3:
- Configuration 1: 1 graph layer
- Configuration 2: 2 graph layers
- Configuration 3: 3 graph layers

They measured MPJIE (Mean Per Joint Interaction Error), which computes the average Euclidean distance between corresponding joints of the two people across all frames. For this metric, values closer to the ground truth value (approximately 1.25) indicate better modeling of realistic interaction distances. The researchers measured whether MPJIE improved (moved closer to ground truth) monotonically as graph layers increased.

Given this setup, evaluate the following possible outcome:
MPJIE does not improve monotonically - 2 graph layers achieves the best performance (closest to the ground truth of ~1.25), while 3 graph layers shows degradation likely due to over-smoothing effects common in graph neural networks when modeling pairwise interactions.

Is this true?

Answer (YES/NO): YES